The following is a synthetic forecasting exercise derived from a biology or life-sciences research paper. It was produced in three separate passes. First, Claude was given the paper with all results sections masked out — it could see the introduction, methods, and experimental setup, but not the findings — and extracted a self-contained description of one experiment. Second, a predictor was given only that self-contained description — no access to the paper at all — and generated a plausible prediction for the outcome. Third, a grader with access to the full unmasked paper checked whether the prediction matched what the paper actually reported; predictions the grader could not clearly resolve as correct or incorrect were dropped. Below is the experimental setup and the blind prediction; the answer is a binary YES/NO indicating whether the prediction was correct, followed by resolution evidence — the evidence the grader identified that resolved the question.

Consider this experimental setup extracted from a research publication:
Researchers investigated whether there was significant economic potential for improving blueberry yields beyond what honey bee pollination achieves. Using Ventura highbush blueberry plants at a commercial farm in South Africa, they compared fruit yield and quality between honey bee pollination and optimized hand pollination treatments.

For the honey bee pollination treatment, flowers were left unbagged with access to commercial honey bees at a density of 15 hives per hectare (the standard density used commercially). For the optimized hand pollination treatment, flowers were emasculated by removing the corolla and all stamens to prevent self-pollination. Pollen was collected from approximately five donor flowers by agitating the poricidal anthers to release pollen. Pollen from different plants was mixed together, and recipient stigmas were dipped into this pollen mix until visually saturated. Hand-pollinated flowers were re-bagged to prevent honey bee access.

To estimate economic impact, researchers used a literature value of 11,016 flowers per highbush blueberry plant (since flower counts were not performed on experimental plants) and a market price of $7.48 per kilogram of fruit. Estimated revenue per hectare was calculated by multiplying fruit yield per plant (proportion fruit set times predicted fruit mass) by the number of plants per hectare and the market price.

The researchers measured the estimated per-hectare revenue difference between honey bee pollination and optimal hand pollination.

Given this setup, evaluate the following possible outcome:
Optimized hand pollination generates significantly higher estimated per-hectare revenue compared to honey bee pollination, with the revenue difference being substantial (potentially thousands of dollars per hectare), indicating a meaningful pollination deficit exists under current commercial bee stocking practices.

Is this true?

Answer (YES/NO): YES